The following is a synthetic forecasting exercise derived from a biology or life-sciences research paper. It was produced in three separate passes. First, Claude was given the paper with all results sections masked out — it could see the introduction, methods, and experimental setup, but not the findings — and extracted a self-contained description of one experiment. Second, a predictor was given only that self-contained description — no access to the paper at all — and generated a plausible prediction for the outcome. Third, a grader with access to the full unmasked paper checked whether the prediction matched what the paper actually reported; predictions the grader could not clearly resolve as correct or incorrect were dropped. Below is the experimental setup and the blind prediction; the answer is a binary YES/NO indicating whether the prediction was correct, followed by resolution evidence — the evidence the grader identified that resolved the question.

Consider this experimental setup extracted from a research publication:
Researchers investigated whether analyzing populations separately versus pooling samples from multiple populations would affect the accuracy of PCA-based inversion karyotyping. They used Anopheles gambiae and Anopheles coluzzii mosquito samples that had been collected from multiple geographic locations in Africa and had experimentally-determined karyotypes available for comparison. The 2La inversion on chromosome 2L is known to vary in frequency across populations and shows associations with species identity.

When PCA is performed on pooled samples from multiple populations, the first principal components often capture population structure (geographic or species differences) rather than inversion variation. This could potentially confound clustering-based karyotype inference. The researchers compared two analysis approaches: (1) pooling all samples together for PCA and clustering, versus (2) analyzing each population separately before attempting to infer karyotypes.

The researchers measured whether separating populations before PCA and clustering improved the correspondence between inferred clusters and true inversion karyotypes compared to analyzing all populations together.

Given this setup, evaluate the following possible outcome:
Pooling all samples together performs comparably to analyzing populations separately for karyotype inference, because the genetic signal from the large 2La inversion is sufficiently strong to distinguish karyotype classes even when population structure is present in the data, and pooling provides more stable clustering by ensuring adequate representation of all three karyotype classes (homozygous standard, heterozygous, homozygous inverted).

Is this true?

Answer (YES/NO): NO